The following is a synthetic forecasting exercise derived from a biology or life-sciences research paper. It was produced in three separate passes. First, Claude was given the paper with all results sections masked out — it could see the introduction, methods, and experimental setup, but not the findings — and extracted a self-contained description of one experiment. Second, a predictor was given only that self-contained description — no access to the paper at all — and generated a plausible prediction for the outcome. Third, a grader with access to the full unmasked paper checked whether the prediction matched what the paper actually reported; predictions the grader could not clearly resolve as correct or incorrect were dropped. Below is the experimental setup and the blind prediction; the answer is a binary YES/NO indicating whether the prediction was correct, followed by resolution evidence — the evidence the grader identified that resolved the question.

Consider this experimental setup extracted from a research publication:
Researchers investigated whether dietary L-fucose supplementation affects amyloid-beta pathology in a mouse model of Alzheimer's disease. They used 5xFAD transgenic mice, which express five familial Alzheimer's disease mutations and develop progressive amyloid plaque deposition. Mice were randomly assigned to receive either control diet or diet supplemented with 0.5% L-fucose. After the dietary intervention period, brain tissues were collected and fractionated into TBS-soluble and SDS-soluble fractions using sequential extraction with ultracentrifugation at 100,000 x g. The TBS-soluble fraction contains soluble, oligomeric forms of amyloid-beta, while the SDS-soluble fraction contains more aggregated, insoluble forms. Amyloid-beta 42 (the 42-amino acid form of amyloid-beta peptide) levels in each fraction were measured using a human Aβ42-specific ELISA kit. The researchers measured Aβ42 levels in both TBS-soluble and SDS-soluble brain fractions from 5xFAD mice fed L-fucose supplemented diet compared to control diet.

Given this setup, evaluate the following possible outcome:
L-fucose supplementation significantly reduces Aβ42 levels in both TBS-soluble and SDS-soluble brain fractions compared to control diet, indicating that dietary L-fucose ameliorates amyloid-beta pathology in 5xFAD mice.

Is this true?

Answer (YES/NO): NO